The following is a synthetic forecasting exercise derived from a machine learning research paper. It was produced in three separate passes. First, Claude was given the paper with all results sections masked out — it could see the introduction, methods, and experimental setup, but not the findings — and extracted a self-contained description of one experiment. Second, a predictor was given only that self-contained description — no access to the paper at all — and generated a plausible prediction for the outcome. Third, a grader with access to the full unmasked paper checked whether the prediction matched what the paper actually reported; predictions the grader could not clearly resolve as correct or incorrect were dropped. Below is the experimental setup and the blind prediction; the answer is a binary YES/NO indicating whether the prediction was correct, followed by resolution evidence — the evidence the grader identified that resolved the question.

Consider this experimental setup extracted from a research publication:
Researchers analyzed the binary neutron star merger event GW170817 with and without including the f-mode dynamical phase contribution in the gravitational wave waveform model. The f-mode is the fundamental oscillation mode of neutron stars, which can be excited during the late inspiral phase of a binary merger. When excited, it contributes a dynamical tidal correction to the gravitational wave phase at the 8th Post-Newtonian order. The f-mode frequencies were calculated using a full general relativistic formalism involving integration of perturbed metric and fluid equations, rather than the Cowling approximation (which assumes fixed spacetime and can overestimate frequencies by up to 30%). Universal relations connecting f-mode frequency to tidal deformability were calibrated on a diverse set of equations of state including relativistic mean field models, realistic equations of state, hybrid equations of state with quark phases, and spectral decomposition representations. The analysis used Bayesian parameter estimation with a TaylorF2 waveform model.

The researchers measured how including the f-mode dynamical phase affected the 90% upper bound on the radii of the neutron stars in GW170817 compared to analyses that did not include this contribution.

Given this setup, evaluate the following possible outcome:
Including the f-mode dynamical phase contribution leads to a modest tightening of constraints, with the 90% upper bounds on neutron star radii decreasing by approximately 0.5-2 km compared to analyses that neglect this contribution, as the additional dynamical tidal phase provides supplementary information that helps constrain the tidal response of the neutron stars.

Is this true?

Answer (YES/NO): YES